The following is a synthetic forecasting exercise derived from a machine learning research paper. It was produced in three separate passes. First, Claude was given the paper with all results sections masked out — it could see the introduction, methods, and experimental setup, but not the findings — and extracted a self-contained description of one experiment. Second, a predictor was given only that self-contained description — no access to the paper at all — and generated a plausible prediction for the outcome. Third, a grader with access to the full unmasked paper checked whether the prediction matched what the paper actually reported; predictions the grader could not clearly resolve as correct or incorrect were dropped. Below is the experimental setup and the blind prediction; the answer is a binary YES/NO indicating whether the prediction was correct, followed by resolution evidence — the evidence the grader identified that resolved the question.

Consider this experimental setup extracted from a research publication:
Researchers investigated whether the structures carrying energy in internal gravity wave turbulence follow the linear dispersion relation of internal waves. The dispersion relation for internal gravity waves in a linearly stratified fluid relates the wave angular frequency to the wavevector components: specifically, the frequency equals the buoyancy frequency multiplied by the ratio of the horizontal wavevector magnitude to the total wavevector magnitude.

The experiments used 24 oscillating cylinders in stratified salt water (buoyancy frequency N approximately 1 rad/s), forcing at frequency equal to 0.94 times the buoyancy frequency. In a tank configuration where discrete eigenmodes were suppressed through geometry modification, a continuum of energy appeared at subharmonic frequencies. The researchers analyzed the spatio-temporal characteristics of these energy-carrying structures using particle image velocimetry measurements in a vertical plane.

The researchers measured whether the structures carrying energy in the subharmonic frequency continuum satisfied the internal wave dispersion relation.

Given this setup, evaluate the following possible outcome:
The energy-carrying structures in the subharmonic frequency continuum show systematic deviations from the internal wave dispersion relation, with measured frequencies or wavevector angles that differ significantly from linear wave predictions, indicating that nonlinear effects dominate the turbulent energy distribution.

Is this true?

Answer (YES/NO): NO